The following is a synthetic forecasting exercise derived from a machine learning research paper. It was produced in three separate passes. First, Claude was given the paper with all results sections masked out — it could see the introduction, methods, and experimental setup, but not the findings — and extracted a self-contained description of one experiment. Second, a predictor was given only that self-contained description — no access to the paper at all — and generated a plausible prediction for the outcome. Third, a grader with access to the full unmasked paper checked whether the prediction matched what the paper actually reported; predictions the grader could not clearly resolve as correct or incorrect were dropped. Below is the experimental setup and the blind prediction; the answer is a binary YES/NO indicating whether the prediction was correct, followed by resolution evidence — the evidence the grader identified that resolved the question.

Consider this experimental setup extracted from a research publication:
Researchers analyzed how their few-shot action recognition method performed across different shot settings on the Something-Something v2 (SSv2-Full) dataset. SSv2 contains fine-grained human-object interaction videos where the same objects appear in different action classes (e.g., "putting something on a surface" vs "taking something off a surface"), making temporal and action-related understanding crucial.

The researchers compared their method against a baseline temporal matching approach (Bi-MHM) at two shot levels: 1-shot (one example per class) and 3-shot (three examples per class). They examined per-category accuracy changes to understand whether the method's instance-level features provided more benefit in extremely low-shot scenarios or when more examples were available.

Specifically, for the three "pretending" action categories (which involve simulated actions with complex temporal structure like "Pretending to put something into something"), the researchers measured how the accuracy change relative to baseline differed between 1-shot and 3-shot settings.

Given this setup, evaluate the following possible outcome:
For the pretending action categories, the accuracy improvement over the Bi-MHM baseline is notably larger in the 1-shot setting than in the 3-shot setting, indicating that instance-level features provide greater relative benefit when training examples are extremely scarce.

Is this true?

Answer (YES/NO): NO